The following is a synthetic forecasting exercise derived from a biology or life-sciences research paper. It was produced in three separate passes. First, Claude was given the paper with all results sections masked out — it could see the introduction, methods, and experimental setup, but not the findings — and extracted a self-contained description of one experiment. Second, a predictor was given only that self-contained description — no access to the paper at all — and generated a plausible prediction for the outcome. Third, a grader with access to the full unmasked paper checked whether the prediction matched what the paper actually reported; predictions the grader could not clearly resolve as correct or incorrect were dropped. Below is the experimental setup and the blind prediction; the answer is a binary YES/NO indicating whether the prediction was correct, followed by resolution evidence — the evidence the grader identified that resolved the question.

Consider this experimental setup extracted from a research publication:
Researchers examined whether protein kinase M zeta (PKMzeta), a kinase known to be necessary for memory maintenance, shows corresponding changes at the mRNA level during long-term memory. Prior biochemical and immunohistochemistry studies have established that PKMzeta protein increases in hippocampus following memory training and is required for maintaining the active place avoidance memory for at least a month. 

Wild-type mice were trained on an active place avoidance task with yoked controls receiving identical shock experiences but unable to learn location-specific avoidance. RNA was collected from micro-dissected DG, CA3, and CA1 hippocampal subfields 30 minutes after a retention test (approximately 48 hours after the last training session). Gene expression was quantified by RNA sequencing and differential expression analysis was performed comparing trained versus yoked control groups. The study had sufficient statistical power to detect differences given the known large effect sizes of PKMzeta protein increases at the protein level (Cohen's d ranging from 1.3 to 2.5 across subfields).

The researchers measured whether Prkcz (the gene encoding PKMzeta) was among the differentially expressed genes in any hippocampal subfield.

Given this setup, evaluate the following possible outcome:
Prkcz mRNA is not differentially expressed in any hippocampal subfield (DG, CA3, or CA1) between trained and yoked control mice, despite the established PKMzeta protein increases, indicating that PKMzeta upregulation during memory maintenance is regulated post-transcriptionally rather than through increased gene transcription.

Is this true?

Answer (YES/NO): YES